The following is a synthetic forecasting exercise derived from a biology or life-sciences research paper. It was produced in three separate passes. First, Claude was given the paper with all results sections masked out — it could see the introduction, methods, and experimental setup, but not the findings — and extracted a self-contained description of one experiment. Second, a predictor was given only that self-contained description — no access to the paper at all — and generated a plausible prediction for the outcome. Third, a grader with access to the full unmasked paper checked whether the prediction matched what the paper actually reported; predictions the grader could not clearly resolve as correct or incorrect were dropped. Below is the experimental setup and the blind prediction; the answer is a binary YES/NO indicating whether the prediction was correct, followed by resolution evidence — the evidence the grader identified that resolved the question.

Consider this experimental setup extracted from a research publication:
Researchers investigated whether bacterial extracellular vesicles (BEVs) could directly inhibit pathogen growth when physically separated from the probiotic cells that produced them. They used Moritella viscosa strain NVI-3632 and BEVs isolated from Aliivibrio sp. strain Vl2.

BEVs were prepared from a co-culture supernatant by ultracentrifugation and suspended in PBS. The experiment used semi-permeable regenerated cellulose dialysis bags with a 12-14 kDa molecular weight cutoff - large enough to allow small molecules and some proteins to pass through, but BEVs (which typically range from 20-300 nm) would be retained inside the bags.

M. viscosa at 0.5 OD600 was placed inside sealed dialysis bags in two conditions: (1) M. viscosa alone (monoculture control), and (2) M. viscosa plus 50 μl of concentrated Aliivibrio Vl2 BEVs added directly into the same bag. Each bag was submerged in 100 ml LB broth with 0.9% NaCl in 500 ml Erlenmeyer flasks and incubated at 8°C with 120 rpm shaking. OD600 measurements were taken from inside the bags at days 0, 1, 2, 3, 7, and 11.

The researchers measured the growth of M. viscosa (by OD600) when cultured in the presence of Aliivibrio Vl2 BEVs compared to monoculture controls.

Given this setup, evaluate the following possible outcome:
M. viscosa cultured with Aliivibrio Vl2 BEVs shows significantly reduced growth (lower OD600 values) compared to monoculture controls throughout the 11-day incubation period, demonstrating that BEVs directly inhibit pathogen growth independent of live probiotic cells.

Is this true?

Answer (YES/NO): NO